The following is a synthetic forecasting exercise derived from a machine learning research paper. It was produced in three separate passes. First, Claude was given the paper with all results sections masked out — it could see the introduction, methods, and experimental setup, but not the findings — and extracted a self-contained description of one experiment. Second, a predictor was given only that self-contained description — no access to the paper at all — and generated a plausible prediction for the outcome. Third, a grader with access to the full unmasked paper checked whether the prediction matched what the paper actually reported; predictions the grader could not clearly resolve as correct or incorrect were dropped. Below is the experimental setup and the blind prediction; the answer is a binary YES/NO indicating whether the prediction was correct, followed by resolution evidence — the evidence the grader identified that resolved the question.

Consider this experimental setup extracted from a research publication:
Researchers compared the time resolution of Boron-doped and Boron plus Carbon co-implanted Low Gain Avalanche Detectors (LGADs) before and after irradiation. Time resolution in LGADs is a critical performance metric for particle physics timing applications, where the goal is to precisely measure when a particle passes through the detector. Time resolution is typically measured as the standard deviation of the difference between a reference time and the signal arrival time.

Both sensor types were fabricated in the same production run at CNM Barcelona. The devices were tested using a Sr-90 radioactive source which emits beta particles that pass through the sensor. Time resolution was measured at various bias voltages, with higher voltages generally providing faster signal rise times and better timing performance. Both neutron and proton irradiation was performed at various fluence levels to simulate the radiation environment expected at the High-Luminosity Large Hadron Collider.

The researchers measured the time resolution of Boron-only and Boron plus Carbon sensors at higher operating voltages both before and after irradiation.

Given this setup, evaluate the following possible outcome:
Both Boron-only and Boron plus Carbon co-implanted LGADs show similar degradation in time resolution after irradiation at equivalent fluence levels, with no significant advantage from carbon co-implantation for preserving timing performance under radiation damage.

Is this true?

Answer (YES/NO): YES